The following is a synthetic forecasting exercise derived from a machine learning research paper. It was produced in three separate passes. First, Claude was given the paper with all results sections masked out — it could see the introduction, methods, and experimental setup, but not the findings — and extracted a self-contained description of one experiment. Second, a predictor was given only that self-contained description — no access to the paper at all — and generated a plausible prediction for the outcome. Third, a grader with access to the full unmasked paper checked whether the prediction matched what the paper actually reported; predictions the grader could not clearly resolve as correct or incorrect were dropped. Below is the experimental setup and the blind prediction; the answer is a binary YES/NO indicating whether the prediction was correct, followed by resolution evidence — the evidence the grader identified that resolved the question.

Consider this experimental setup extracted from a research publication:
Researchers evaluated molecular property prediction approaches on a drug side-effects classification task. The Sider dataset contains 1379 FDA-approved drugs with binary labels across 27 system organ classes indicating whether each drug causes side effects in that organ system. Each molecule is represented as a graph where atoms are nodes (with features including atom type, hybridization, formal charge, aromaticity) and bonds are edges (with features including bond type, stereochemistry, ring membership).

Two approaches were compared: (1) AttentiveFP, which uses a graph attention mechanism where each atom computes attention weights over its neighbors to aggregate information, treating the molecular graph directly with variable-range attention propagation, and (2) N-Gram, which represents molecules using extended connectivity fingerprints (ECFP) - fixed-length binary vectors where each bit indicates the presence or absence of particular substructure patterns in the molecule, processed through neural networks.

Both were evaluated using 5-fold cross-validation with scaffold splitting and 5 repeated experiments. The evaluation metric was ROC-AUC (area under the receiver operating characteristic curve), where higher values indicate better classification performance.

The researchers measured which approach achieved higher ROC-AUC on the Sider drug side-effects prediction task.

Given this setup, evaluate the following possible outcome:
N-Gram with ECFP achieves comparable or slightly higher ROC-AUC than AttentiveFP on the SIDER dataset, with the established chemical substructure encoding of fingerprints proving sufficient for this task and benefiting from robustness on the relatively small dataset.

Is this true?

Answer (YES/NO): YES